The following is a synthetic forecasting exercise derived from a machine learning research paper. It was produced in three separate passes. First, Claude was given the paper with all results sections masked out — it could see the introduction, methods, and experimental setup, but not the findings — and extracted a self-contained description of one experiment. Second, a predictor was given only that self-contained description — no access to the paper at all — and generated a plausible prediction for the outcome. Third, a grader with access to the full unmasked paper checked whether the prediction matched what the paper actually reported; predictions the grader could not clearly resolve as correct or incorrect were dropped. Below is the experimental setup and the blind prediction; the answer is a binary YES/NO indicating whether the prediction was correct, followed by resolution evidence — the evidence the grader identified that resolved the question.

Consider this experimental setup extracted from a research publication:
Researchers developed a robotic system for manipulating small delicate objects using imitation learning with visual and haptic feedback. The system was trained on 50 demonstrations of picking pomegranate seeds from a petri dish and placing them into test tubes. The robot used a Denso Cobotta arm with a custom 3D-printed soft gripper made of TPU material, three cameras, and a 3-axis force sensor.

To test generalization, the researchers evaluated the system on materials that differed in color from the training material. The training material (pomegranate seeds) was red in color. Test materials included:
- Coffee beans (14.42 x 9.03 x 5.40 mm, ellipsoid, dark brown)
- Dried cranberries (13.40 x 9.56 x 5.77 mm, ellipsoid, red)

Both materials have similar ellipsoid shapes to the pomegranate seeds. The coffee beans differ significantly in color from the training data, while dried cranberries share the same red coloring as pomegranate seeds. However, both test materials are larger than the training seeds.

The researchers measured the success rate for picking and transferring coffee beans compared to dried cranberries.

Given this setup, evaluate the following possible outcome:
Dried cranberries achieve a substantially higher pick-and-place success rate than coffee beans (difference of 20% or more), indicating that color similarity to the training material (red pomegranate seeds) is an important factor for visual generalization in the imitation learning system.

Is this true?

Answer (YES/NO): NO